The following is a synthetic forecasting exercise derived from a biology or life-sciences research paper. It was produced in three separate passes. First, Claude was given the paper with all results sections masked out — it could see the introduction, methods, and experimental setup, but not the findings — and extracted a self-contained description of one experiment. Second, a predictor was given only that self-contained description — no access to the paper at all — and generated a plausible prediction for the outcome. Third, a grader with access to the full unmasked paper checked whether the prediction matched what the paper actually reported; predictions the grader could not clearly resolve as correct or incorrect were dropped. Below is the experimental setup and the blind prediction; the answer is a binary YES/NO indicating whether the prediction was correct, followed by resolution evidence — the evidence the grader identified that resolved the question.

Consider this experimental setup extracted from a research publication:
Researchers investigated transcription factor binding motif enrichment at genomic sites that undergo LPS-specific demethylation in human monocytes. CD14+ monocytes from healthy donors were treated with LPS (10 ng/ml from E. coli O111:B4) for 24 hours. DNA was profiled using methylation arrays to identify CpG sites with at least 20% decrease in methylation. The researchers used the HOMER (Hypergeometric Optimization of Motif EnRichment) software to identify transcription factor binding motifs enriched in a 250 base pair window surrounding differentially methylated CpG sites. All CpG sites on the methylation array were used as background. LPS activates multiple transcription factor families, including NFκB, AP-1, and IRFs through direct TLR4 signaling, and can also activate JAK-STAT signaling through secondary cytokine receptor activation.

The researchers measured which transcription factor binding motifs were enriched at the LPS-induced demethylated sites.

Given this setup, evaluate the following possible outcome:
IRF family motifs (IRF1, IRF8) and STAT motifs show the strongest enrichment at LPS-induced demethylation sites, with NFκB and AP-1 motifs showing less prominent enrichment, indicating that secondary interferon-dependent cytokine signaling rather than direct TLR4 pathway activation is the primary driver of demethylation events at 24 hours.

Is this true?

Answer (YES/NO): NO